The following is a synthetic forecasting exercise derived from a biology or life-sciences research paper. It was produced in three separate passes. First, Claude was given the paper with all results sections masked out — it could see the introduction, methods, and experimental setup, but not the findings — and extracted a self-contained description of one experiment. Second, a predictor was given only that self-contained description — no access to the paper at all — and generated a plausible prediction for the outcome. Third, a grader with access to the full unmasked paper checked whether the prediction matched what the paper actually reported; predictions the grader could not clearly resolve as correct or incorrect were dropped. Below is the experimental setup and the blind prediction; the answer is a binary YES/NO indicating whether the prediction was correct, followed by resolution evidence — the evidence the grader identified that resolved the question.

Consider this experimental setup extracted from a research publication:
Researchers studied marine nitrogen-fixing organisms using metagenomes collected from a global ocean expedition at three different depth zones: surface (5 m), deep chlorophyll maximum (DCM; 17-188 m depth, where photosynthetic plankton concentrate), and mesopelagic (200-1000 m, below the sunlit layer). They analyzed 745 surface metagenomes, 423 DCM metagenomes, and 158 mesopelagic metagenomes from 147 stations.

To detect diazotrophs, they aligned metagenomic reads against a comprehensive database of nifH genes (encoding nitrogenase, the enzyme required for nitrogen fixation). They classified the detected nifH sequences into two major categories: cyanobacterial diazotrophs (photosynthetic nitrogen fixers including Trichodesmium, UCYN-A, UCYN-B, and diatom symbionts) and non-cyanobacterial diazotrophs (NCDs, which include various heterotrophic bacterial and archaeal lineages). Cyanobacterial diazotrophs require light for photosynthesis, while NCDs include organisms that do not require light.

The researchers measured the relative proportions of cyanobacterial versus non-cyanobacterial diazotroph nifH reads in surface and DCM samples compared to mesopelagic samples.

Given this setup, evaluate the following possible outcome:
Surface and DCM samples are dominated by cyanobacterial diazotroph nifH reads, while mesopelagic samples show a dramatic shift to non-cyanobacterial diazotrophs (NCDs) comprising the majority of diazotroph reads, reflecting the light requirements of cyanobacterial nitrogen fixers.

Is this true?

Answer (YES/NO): YES